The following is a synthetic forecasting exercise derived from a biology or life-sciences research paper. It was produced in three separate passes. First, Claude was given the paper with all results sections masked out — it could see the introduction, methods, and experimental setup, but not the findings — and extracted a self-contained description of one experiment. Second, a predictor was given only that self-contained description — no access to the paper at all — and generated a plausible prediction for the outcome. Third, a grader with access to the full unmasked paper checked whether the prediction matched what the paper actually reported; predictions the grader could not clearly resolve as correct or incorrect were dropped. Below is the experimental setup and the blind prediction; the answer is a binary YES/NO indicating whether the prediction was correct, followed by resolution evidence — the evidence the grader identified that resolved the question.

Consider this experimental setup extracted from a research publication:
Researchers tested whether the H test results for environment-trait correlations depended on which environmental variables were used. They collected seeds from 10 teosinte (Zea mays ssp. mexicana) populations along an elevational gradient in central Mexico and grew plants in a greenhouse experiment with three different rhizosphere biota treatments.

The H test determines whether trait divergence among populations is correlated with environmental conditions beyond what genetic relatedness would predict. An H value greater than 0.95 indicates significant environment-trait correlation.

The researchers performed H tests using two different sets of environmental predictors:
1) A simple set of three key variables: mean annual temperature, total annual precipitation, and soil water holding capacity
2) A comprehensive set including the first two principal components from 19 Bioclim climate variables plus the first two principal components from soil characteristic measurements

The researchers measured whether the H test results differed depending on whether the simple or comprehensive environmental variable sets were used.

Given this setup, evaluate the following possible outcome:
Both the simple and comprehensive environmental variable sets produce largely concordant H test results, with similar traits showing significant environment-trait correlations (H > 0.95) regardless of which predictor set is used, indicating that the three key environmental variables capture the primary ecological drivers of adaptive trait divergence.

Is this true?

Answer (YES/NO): YES